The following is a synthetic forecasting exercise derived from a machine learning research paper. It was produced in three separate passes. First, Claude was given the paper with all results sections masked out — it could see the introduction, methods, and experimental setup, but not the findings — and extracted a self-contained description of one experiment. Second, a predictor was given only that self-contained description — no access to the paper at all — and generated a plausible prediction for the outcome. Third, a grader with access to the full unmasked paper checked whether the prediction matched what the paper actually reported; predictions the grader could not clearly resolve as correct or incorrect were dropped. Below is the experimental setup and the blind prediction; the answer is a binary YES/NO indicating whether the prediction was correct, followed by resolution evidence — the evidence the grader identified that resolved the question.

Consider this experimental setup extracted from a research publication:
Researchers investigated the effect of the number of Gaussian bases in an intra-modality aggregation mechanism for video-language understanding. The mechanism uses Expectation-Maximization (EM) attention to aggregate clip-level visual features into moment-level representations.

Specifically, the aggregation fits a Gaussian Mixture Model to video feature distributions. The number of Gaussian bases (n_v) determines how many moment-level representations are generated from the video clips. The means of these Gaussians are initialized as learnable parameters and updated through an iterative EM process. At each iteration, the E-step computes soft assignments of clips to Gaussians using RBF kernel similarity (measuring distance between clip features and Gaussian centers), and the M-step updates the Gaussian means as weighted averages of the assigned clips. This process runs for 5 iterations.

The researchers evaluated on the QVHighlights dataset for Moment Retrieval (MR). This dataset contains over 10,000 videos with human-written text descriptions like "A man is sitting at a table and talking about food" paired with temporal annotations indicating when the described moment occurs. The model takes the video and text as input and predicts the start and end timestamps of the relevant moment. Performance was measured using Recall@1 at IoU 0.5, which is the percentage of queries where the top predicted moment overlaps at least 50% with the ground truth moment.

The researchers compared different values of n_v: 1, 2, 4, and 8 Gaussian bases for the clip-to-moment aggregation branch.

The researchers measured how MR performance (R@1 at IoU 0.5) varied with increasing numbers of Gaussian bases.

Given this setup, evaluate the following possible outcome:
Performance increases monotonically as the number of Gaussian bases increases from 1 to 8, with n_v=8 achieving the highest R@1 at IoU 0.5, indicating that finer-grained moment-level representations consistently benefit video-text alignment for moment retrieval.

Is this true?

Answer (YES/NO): NO